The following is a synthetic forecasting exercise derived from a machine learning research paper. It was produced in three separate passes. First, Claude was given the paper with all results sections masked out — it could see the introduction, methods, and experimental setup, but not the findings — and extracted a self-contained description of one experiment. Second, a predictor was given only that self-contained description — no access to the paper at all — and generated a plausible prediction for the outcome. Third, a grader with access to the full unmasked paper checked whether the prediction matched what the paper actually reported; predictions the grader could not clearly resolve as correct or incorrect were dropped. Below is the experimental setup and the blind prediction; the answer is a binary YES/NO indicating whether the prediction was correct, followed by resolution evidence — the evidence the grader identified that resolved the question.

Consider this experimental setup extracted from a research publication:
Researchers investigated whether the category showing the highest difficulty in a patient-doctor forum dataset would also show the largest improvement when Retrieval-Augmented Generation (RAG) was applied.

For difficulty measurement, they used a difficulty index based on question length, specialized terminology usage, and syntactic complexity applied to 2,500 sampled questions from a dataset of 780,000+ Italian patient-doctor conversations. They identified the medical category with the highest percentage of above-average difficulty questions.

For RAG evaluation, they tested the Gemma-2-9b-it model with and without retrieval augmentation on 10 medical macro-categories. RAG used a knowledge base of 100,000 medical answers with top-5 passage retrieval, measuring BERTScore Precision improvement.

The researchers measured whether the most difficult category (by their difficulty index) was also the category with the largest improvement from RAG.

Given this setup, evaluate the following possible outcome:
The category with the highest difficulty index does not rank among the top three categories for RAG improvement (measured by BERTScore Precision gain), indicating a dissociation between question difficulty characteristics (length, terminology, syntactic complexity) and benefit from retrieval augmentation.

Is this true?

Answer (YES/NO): NO